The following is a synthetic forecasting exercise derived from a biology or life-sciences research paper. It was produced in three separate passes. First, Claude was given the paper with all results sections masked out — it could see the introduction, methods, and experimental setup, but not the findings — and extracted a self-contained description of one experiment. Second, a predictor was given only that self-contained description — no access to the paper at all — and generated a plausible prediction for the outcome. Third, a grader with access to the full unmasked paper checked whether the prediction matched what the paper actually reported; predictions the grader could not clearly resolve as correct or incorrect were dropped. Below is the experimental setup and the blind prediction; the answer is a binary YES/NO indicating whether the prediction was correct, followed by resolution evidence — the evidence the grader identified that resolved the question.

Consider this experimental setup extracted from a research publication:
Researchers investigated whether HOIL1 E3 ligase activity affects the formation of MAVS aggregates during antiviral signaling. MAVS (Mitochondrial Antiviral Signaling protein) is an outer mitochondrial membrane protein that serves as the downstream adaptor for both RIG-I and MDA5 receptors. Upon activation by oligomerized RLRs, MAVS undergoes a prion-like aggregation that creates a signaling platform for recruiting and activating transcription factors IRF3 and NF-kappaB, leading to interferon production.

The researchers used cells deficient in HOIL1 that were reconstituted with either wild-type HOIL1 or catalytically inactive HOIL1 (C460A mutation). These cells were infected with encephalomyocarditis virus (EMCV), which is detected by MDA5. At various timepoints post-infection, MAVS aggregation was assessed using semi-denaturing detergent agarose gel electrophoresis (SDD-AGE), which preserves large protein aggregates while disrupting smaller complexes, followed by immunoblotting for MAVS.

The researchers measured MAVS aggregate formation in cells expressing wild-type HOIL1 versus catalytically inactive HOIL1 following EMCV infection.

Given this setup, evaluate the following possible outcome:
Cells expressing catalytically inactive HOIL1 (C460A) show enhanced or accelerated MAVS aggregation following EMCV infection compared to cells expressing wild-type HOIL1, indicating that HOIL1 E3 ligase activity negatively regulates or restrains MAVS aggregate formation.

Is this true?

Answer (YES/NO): NO